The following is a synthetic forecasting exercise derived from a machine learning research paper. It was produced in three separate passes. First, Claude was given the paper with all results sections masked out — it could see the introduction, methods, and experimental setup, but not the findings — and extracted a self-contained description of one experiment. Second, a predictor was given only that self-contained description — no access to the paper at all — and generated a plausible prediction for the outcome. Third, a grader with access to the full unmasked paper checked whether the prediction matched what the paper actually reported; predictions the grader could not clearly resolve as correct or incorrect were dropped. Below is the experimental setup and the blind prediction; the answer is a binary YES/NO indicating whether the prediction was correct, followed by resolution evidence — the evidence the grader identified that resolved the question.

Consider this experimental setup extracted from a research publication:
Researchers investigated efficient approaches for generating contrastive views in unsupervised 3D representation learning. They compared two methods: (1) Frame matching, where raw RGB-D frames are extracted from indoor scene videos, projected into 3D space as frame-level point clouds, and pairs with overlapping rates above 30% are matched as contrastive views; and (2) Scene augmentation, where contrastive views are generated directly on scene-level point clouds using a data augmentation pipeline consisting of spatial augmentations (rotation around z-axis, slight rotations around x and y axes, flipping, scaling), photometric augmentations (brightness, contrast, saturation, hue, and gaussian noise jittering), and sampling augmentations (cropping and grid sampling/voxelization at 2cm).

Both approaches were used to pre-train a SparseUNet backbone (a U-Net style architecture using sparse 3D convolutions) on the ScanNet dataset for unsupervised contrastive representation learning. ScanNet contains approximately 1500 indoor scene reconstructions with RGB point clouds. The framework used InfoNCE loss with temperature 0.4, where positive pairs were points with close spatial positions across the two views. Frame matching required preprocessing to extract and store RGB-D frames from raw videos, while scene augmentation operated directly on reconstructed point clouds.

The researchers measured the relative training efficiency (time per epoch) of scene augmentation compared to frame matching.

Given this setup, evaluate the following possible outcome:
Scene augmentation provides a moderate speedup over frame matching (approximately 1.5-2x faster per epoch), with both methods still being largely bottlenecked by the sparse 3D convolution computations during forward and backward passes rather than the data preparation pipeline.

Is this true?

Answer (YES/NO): NO